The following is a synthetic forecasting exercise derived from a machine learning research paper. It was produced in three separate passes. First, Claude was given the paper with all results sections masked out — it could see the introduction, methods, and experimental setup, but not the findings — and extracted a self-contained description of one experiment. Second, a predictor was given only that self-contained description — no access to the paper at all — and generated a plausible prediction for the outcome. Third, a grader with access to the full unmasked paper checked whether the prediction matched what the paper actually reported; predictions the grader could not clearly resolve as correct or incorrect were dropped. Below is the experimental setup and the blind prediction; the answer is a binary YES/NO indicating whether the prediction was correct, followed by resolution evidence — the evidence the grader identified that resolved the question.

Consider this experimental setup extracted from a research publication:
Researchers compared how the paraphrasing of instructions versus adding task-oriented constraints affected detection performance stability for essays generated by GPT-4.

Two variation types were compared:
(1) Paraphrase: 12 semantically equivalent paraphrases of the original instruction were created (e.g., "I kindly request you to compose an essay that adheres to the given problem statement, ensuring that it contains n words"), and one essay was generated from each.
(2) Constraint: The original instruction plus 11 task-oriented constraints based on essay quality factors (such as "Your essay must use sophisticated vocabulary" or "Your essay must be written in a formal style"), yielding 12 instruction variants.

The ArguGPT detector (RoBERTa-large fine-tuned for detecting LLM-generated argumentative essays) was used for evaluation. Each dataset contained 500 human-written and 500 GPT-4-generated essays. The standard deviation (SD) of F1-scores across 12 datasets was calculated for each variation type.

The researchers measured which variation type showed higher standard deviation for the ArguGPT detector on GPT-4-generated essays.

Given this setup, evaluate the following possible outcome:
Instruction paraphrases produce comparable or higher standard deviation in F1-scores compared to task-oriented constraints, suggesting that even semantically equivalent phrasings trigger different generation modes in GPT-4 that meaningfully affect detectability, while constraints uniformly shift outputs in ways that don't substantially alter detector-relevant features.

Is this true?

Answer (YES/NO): NO